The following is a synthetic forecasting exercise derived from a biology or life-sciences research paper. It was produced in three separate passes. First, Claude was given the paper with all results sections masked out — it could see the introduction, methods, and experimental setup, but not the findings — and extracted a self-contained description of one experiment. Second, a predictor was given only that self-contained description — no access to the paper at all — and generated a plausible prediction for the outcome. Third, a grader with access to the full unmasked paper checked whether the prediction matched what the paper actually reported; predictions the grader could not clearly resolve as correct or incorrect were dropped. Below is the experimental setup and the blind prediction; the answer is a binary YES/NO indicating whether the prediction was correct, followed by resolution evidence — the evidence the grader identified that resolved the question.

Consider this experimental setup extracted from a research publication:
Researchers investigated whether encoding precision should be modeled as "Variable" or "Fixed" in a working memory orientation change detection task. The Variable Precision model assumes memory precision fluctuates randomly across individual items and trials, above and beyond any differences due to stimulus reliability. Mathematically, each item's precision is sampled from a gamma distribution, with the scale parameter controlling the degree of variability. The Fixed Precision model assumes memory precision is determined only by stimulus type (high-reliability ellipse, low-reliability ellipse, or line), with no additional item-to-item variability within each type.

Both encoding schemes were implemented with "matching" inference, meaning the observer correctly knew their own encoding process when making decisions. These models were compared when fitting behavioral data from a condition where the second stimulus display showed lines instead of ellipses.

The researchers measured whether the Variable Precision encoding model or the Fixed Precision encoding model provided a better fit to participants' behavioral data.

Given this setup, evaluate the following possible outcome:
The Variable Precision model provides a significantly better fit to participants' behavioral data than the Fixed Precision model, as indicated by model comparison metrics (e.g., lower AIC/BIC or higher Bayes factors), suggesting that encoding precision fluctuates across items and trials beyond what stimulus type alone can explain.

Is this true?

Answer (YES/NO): NO